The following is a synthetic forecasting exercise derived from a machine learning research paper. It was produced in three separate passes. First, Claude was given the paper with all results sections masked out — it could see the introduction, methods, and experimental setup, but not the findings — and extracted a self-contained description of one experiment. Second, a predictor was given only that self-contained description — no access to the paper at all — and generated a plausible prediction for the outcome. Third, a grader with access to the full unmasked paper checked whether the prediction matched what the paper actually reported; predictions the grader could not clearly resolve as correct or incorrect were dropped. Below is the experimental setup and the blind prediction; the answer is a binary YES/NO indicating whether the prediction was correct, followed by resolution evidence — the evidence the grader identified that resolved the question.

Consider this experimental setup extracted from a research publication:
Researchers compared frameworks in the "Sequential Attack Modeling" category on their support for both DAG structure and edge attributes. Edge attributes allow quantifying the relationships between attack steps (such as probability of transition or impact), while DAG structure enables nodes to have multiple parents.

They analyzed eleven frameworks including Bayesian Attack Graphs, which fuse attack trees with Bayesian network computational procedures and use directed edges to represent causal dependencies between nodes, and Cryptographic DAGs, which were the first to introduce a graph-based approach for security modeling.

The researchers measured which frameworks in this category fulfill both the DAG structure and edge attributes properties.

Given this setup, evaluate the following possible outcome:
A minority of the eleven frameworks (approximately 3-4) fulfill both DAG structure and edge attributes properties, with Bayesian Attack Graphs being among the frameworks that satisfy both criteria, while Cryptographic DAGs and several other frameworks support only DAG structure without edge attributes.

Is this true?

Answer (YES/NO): NO